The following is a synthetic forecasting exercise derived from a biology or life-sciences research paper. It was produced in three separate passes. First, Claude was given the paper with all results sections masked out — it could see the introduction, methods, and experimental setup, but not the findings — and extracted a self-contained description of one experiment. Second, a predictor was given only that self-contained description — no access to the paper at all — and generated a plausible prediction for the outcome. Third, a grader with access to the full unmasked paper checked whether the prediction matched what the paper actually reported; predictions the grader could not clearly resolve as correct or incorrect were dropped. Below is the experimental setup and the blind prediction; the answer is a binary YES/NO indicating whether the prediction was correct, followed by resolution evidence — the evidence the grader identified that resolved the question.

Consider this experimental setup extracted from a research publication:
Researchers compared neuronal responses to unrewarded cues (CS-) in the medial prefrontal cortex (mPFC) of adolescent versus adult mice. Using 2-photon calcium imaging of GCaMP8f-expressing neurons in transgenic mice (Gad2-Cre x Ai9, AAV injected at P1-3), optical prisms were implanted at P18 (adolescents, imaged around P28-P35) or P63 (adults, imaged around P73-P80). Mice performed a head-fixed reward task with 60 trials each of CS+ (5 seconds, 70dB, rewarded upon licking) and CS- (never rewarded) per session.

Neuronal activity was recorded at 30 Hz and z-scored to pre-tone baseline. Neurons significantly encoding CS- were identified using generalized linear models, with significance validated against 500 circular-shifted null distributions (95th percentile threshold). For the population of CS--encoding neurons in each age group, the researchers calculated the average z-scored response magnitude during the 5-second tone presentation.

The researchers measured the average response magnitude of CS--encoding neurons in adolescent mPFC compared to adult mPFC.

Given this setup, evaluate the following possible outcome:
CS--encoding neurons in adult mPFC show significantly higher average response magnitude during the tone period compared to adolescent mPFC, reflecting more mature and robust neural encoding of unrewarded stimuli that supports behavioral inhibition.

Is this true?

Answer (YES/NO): YES